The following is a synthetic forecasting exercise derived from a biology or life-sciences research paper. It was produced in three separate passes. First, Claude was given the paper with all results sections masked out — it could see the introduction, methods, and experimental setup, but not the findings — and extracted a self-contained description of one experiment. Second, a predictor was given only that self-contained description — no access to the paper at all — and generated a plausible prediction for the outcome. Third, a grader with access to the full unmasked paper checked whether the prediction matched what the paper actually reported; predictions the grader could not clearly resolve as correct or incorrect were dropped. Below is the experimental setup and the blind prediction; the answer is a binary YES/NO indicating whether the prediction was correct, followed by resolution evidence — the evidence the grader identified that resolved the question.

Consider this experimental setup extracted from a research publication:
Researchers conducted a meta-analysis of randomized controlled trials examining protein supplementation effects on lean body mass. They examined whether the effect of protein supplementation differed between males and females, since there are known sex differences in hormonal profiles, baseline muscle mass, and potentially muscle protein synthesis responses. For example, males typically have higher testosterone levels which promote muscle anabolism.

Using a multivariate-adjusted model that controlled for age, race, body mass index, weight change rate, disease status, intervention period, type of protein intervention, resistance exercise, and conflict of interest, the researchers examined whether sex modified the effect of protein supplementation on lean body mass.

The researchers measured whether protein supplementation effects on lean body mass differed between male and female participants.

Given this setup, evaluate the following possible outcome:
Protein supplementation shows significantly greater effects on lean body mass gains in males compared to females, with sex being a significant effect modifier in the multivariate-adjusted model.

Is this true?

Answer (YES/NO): NO